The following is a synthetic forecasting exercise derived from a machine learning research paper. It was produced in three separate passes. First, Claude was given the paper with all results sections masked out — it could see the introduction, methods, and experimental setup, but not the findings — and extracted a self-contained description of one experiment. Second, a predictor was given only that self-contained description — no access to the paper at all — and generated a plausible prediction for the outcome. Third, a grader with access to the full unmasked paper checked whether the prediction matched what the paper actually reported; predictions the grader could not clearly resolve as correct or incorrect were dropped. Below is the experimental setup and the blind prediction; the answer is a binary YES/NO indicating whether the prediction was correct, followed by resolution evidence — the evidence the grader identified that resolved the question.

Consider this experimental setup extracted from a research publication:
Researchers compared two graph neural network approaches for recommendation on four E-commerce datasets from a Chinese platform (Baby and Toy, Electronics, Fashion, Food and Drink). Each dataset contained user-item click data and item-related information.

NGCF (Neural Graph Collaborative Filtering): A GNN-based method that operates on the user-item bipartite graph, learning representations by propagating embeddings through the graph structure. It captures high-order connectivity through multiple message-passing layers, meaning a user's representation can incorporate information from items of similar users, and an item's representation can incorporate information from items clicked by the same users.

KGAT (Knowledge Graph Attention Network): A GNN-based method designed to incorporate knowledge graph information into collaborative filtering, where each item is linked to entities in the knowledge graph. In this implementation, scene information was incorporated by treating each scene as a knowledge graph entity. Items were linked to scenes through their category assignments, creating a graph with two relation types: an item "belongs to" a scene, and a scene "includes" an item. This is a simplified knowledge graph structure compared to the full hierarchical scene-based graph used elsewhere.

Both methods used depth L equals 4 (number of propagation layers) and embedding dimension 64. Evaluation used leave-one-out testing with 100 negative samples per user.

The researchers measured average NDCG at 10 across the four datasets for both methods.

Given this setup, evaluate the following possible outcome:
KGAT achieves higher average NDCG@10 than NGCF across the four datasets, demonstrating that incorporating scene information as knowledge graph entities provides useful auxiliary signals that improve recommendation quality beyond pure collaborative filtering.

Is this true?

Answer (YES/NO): NO